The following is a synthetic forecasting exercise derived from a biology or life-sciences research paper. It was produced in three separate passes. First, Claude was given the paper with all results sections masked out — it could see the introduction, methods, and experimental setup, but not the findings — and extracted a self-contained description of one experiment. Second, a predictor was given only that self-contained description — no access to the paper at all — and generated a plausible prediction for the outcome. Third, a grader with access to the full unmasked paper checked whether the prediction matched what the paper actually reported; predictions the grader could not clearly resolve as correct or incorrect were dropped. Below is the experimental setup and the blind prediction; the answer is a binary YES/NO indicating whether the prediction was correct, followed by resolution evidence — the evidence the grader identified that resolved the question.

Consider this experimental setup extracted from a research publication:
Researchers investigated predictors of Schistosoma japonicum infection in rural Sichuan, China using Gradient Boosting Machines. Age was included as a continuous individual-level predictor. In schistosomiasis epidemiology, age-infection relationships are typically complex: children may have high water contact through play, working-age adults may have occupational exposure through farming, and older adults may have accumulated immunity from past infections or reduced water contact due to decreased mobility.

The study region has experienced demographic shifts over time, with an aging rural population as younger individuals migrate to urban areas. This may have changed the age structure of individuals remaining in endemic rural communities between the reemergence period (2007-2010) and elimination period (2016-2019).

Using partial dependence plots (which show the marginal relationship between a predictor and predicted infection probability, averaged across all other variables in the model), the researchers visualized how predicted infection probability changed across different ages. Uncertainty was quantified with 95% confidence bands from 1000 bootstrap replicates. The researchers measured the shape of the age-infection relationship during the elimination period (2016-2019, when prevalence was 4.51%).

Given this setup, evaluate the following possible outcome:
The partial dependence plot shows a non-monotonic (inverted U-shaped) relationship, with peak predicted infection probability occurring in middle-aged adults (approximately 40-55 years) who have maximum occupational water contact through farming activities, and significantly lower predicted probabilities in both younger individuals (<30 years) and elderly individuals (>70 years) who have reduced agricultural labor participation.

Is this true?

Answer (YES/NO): NO